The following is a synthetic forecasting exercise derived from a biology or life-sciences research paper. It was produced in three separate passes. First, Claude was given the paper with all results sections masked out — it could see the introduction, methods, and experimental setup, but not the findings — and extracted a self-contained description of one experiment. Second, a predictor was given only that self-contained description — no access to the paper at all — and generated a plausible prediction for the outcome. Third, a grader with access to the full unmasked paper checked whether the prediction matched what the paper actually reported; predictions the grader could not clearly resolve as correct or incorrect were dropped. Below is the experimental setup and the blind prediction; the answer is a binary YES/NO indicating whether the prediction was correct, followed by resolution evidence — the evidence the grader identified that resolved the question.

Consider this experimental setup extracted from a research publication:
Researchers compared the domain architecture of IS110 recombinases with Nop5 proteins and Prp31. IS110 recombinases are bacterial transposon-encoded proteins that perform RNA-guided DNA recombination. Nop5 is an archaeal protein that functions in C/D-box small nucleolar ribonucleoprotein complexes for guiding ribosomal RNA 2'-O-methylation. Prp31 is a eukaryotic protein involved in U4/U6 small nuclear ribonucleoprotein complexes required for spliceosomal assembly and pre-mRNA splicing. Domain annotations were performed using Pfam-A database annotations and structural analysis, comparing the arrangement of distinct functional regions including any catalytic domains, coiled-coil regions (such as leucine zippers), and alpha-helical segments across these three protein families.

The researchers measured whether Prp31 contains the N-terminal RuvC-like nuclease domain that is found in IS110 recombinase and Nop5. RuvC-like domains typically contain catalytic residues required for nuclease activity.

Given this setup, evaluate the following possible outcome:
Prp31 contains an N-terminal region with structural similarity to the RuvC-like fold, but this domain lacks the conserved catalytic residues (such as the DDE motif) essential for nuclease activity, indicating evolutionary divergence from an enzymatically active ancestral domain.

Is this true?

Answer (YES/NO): NO